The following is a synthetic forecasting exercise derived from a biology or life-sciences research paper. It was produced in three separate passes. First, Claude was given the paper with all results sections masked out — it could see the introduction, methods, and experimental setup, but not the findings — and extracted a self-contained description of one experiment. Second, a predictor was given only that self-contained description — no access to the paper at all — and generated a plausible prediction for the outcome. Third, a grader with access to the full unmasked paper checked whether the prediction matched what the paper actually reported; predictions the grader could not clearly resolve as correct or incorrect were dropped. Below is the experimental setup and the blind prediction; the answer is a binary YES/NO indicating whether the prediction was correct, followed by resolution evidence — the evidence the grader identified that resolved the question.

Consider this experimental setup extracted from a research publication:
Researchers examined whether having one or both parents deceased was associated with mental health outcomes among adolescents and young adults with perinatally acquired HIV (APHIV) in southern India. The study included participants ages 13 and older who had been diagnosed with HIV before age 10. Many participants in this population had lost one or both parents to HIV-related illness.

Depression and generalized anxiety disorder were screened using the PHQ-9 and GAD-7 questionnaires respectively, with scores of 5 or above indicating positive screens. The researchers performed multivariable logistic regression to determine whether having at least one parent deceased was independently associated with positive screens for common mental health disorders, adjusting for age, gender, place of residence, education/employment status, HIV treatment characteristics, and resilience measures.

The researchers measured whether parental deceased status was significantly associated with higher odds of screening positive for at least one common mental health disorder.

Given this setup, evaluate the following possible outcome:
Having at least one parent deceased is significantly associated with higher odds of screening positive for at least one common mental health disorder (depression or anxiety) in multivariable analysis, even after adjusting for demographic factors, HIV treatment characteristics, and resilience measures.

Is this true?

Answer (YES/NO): NO